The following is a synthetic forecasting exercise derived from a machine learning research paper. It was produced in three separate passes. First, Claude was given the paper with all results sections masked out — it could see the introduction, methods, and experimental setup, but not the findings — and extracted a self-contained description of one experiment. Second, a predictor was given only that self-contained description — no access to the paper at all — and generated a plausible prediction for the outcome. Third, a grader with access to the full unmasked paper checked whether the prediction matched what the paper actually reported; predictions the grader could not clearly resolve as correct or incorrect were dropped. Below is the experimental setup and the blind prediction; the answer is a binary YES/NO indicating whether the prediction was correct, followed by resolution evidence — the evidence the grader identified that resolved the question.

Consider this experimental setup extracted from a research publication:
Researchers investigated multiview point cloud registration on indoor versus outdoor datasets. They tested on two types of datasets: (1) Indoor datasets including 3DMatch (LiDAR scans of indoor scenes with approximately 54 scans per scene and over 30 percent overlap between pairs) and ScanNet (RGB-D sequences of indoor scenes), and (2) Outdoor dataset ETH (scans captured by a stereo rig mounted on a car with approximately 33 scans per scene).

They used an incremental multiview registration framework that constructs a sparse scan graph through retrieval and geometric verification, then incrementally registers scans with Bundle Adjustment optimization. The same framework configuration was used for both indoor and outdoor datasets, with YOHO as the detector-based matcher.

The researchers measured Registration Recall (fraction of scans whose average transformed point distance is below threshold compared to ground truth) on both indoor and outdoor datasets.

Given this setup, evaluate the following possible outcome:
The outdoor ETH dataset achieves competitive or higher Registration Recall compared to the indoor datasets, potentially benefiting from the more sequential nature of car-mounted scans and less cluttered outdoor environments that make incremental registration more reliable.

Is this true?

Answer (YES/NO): YES